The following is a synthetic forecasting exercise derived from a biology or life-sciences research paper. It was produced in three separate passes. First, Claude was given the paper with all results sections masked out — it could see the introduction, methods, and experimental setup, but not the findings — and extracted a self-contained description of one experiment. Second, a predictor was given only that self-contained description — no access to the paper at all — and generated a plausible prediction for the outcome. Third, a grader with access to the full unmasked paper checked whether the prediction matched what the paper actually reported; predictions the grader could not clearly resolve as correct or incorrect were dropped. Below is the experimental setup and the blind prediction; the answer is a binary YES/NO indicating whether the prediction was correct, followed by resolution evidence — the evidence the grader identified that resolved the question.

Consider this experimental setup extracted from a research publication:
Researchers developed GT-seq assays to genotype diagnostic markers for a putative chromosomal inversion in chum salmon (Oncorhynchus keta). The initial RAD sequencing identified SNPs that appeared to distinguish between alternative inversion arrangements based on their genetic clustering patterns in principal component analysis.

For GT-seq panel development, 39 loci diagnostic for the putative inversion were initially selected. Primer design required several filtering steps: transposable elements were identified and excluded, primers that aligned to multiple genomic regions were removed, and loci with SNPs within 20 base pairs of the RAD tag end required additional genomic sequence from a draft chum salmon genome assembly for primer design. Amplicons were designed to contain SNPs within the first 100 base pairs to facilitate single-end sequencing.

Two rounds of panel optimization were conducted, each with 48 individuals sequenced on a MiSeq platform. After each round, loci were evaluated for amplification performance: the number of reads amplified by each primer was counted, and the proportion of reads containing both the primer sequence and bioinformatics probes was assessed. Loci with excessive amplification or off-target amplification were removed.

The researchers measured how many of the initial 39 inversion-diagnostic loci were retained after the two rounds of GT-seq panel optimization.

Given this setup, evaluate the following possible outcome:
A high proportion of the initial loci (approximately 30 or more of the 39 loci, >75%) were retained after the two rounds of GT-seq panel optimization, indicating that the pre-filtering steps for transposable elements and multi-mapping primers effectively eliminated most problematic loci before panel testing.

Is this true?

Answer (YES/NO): NO